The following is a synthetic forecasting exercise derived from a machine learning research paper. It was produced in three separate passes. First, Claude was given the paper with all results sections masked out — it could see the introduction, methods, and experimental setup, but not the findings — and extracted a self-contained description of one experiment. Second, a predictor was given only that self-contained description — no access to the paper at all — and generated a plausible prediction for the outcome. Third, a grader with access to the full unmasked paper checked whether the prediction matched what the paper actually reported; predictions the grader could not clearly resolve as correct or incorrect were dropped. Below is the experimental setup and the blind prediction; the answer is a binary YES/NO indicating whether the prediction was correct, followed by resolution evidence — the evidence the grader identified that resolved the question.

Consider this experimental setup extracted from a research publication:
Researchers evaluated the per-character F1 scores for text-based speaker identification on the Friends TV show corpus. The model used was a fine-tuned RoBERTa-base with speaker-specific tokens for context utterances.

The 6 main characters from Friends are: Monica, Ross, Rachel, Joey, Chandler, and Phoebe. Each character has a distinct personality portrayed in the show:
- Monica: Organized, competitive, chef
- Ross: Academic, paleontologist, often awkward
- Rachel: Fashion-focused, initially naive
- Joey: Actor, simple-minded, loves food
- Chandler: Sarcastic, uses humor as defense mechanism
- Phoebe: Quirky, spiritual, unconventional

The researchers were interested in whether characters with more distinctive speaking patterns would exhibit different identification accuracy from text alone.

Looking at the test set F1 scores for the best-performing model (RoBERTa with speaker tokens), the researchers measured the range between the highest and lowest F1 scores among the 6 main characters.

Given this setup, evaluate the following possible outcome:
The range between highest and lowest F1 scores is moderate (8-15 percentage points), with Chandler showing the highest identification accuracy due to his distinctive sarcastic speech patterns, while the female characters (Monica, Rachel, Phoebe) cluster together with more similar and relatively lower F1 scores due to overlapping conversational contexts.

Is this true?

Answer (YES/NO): NO